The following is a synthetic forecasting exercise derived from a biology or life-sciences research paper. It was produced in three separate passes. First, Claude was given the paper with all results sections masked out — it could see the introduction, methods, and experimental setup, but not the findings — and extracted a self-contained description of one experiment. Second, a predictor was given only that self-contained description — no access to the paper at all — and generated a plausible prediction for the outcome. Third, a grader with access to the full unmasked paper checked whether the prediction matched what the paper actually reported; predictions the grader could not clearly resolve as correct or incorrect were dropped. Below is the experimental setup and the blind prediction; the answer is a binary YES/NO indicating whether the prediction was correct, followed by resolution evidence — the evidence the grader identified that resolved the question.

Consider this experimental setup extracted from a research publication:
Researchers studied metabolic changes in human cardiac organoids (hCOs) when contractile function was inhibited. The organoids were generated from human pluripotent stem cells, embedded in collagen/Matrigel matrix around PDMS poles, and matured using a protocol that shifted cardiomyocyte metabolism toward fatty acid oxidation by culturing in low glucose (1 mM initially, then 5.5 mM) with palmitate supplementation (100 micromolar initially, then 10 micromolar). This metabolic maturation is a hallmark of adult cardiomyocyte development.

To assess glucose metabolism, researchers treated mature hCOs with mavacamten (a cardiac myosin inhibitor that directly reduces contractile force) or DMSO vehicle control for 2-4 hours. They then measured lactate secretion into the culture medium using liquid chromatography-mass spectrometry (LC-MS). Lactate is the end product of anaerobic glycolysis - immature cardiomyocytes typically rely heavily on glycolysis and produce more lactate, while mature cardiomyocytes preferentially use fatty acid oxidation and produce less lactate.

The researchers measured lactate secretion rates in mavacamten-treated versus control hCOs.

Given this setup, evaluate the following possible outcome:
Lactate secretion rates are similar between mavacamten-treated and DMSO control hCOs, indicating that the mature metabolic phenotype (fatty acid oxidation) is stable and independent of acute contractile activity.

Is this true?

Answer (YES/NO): NO